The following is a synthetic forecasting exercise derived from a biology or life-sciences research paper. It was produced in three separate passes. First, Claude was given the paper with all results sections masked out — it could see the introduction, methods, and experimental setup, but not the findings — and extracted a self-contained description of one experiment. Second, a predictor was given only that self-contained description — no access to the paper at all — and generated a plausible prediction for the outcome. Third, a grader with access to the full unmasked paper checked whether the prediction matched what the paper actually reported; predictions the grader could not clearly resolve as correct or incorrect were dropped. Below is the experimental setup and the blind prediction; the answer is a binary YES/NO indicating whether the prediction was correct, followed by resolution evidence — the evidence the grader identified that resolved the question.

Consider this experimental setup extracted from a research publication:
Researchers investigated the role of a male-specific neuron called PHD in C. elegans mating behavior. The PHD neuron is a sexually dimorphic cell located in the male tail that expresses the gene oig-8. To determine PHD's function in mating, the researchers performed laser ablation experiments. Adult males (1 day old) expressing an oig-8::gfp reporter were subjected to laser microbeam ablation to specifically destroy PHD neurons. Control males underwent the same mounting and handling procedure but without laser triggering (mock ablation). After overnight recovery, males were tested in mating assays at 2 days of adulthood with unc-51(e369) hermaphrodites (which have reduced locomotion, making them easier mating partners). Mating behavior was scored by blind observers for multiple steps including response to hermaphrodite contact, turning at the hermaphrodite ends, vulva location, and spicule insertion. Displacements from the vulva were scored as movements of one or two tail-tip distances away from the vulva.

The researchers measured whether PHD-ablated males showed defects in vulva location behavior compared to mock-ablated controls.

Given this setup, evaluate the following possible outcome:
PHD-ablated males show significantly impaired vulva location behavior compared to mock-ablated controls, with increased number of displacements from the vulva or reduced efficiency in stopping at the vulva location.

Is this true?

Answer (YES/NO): NO